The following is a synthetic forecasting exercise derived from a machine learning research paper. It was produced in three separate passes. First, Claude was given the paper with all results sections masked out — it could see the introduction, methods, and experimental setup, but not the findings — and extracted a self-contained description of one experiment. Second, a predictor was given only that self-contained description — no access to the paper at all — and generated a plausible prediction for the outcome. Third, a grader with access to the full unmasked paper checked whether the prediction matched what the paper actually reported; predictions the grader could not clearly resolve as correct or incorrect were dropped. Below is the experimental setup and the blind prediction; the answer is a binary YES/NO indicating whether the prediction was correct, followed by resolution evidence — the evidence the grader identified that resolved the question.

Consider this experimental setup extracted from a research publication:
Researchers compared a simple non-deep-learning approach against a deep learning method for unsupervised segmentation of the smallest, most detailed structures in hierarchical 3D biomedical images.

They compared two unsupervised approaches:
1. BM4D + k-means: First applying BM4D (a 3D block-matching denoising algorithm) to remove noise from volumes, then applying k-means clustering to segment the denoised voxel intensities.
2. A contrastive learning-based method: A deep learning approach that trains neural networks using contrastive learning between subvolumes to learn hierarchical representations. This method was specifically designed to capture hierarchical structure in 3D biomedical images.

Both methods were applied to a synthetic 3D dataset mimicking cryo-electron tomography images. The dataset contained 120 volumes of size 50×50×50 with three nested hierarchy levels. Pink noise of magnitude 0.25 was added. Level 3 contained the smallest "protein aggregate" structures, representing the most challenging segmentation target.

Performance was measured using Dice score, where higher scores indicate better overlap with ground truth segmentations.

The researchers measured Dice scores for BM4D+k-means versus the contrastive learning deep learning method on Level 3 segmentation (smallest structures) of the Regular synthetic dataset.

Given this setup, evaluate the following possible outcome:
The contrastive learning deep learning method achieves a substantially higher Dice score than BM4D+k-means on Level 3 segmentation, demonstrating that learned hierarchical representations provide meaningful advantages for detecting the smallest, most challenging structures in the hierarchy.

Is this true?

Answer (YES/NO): NO